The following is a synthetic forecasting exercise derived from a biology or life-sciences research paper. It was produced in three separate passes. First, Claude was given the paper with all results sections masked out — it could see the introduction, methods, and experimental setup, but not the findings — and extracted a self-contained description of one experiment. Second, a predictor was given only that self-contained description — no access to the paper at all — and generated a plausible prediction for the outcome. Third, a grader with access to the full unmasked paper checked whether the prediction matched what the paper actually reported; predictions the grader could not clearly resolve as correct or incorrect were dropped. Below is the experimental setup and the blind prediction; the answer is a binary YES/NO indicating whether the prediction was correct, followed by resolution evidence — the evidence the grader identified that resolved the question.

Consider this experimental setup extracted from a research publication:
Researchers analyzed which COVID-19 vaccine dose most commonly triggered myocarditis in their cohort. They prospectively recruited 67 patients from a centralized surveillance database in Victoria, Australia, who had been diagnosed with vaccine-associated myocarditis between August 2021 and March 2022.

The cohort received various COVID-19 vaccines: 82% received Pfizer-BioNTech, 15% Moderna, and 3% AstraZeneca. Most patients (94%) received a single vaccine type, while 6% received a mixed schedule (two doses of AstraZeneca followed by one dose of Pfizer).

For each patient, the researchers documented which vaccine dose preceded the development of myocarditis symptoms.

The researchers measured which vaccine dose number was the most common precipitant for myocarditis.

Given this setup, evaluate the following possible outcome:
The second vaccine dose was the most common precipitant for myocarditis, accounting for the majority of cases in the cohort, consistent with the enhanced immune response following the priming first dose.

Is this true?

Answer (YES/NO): YES